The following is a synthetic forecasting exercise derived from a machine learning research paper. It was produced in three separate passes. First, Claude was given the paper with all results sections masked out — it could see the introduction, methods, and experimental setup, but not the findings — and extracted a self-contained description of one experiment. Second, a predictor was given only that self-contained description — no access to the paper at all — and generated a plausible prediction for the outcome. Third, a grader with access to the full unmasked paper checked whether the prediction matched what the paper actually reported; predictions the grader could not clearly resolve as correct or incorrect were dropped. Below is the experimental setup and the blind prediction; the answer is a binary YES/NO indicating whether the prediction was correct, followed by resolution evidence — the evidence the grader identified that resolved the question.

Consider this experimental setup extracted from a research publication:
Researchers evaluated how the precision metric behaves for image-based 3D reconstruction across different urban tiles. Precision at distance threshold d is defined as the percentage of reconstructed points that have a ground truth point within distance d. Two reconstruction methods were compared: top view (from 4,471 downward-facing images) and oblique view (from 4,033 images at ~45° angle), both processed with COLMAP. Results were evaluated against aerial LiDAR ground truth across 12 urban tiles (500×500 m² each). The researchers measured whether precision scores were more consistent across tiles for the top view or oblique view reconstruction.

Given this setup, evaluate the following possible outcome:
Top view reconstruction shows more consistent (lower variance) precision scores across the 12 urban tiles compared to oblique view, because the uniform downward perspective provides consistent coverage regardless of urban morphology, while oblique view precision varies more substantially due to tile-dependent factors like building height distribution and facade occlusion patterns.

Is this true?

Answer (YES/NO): NO